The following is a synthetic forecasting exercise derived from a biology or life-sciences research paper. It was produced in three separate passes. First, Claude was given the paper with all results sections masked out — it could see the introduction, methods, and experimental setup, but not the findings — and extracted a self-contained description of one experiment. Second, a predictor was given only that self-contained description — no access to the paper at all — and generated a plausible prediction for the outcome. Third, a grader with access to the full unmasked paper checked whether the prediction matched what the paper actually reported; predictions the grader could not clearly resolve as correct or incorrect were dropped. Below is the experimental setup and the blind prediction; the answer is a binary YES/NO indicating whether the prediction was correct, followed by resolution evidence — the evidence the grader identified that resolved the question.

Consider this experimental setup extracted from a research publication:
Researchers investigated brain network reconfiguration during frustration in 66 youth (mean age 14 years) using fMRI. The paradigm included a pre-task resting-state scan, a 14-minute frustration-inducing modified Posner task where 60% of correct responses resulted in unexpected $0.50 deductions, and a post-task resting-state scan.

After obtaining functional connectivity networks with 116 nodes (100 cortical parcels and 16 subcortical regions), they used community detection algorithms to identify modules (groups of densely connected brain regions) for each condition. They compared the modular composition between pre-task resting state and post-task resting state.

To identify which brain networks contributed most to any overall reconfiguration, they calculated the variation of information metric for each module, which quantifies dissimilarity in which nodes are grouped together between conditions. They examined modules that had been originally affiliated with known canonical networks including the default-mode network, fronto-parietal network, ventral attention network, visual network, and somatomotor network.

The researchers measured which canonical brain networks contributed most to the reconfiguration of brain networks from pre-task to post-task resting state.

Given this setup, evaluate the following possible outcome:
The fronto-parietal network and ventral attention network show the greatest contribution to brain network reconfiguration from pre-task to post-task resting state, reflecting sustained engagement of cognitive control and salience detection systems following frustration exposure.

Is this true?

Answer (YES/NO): NO